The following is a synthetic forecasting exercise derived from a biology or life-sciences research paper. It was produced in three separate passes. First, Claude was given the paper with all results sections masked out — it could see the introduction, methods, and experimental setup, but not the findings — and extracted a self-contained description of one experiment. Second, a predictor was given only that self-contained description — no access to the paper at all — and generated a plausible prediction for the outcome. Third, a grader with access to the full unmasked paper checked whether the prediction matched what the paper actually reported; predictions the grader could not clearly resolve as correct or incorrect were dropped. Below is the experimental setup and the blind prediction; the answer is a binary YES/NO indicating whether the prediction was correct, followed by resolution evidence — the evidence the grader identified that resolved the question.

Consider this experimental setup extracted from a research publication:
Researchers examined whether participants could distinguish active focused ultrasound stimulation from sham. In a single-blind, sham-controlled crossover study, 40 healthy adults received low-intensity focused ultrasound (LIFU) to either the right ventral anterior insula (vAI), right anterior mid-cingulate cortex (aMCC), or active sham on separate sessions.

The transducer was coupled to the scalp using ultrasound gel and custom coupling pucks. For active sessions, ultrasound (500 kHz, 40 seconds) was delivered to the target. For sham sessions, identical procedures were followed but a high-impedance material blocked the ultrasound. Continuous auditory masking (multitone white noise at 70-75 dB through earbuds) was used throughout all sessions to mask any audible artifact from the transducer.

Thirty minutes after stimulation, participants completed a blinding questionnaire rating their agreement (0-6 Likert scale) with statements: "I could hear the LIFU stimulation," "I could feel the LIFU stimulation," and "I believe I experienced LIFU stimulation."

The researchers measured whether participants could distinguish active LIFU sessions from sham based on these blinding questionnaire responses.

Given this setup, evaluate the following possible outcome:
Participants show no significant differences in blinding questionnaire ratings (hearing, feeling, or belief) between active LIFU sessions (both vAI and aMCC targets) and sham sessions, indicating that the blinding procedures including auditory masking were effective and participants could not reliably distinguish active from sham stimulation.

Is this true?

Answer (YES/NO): YES